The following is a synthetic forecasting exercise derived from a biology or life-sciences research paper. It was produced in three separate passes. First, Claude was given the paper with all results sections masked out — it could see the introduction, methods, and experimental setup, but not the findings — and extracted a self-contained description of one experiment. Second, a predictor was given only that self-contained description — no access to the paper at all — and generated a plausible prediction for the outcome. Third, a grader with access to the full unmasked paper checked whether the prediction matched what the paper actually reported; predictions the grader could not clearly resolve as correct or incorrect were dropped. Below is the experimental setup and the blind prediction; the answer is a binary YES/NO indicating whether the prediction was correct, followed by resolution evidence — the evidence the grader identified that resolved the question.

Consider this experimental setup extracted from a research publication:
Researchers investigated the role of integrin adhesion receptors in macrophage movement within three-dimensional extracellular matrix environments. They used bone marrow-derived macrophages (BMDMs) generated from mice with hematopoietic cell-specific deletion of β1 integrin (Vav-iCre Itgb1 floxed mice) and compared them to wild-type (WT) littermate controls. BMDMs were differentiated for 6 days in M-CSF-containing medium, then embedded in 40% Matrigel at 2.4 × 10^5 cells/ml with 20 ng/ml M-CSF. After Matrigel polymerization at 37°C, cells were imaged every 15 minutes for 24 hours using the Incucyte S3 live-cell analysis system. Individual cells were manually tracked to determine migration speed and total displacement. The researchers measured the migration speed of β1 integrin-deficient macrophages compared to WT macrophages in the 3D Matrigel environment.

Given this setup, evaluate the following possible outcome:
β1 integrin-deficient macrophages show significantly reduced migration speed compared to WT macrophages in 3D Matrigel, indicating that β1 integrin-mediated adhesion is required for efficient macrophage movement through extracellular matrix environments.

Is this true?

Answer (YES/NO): YES